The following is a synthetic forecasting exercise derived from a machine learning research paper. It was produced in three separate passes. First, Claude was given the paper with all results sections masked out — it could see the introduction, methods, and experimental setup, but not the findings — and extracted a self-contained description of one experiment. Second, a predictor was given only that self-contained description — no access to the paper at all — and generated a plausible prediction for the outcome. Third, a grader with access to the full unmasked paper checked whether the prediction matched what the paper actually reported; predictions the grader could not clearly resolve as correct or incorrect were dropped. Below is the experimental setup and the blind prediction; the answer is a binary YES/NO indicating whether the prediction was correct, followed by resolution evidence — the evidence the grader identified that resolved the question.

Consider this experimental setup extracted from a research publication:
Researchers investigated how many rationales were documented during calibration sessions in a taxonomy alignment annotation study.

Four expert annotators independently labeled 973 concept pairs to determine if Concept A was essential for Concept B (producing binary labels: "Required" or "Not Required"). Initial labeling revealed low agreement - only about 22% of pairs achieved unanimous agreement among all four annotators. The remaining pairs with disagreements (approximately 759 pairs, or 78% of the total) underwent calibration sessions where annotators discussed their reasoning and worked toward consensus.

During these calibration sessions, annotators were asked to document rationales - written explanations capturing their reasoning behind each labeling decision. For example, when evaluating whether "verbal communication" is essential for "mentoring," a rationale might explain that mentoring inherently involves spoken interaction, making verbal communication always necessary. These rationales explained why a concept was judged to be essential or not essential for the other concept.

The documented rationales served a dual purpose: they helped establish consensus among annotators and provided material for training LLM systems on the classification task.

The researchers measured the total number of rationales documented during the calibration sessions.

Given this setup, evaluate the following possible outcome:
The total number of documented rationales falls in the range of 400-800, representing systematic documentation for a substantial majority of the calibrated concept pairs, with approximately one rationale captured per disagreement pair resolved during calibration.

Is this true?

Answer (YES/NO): NO